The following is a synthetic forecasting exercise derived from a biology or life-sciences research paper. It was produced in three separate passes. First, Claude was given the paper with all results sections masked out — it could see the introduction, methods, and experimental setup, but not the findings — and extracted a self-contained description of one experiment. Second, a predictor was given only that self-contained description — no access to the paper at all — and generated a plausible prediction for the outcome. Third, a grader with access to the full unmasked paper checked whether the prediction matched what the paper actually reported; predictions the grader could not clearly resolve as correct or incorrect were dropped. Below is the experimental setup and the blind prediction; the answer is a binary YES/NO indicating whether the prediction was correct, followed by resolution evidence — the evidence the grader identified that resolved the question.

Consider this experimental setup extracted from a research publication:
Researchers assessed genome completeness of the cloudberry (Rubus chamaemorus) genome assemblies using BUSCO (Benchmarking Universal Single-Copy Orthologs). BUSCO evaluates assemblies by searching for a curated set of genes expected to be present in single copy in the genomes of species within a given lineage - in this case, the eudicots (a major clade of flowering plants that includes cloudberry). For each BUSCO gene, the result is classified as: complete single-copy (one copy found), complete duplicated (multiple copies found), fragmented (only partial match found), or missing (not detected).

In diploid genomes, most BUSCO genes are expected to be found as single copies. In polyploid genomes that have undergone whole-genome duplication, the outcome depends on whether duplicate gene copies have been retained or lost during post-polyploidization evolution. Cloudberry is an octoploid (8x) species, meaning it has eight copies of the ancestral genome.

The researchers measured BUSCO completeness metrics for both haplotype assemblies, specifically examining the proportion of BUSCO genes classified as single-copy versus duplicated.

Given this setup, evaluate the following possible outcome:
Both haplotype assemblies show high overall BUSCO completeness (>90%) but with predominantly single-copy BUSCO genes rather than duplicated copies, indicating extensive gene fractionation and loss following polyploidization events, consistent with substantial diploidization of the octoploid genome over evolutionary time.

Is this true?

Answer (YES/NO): NO